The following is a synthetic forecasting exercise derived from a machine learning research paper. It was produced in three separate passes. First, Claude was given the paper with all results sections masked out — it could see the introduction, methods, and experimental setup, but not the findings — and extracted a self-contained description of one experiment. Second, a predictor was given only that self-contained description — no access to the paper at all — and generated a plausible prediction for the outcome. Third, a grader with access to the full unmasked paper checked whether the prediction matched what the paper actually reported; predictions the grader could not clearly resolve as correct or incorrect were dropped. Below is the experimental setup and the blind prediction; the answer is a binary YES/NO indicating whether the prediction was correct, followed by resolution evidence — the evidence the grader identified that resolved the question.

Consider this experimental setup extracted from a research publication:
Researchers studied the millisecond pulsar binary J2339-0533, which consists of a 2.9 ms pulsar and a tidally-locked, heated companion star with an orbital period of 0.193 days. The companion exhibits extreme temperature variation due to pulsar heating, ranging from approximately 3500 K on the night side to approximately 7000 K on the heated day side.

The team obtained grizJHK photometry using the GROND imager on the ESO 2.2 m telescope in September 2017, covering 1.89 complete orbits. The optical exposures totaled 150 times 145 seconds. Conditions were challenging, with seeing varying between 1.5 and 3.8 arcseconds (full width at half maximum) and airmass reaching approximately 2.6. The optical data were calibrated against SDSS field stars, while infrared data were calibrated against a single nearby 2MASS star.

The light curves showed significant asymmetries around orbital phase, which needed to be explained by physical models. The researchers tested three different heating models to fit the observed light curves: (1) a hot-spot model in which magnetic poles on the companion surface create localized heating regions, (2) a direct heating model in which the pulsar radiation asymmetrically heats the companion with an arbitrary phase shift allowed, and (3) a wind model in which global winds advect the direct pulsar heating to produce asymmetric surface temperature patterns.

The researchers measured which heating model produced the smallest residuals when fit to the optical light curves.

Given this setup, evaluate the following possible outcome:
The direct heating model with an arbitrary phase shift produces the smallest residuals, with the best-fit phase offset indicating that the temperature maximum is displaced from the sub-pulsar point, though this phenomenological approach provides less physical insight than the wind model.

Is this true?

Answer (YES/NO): NO